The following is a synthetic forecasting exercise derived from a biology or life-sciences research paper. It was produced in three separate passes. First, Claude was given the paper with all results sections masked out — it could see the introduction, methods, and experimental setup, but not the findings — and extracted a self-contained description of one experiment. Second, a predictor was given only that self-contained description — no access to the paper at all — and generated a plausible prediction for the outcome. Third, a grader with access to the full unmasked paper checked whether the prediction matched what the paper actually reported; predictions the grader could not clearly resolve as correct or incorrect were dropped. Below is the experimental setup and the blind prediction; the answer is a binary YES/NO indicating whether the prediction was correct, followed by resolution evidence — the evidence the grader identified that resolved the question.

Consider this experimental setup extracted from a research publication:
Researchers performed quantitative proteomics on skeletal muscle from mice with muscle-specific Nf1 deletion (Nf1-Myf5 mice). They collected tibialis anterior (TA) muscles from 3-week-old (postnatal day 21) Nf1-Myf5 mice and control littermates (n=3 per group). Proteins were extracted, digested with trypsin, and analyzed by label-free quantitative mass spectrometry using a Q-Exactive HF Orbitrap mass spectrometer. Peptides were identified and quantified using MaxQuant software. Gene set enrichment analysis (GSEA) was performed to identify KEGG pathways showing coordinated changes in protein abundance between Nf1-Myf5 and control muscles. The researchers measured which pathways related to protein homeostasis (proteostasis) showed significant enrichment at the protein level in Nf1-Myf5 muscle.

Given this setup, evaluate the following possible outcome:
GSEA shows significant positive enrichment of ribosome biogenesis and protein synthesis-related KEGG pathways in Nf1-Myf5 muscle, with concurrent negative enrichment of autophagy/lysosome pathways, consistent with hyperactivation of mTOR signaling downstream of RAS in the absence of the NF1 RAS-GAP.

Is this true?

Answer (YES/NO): NO